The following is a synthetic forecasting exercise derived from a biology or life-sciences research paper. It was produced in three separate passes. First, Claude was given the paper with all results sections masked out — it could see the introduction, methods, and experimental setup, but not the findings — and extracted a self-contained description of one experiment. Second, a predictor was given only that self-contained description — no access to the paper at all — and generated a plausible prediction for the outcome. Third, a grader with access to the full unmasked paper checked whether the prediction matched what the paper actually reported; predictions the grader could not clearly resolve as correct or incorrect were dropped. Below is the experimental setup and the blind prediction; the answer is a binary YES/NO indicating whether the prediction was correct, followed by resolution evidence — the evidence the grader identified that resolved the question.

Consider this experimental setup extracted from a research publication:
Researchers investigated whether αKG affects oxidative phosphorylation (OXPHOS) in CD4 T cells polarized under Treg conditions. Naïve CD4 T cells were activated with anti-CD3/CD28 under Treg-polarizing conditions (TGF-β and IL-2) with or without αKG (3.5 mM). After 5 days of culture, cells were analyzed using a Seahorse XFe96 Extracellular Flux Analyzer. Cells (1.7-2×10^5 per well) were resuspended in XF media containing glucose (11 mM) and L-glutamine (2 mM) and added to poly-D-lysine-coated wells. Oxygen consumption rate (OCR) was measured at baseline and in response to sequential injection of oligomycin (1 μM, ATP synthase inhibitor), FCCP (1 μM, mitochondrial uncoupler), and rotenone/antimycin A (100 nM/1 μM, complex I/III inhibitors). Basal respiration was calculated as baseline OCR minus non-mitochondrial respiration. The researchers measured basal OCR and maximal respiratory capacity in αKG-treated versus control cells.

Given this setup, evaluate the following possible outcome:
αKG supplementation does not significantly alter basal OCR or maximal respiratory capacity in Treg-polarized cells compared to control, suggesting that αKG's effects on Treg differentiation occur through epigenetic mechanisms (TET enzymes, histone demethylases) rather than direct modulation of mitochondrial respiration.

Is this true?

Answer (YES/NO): NO